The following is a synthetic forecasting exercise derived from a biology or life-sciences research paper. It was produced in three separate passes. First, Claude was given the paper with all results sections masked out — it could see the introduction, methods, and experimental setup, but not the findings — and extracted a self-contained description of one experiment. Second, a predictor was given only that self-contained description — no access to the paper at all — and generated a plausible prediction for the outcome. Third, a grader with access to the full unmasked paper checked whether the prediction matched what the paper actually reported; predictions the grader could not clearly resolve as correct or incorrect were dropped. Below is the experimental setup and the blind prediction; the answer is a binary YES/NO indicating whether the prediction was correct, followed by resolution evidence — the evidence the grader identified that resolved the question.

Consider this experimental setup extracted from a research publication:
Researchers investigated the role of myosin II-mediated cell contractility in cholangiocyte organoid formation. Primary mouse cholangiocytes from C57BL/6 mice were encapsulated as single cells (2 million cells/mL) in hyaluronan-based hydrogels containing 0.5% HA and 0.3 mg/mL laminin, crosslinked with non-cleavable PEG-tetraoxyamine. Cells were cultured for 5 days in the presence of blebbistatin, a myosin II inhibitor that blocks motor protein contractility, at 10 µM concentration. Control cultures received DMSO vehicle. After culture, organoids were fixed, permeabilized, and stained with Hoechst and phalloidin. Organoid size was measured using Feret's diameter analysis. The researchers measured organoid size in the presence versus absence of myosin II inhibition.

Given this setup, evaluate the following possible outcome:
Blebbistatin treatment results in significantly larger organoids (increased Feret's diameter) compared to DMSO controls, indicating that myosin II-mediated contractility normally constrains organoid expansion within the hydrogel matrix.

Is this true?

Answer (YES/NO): NO